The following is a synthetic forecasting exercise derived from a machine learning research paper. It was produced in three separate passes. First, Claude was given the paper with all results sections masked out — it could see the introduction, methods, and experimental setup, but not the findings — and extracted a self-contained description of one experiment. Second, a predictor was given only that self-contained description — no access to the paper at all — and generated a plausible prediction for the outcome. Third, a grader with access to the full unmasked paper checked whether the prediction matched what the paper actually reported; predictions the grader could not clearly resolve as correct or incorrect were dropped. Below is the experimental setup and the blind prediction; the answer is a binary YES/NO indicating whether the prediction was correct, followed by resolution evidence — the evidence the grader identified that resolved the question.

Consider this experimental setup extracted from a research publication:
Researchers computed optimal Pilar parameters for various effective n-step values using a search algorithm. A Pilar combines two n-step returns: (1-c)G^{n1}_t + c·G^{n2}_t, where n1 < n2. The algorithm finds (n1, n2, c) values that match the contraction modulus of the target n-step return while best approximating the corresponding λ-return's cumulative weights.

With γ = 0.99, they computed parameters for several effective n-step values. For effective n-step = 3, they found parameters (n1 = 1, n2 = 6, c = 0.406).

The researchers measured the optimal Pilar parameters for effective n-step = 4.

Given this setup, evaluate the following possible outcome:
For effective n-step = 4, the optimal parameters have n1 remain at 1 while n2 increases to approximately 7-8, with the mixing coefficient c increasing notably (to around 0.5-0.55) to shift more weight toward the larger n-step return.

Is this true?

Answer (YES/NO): NO